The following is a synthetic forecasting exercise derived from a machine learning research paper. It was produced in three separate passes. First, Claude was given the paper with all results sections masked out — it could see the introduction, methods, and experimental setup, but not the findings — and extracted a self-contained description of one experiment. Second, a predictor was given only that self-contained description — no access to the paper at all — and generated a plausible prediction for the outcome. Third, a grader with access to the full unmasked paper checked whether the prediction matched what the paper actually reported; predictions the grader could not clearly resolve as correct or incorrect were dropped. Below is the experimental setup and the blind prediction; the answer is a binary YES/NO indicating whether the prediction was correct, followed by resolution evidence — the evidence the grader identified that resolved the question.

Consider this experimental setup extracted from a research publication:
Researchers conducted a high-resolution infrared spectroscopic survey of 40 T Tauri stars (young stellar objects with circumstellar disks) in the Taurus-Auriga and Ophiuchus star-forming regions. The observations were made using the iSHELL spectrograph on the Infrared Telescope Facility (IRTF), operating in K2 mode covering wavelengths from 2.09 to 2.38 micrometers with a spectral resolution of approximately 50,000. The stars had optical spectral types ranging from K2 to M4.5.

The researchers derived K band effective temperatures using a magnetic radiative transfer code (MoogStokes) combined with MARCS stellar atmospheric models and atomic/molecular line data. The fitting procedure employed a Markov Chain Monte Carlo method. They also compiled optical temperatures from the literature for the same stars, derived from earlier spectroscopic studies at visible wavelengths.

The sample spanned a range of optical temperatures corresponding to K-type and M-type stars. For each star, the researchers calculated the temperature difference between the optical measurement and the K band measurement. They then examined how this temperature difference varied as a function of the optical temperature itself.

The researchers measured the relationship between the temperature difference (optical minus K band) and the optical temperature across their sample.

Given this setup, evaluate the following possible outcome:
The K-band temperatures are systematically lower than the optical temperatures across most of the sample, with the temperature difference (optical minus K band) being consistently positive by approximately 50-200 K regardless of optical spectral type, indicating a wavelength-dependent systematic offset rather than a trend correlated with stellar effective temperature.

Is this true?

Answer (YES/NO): NO